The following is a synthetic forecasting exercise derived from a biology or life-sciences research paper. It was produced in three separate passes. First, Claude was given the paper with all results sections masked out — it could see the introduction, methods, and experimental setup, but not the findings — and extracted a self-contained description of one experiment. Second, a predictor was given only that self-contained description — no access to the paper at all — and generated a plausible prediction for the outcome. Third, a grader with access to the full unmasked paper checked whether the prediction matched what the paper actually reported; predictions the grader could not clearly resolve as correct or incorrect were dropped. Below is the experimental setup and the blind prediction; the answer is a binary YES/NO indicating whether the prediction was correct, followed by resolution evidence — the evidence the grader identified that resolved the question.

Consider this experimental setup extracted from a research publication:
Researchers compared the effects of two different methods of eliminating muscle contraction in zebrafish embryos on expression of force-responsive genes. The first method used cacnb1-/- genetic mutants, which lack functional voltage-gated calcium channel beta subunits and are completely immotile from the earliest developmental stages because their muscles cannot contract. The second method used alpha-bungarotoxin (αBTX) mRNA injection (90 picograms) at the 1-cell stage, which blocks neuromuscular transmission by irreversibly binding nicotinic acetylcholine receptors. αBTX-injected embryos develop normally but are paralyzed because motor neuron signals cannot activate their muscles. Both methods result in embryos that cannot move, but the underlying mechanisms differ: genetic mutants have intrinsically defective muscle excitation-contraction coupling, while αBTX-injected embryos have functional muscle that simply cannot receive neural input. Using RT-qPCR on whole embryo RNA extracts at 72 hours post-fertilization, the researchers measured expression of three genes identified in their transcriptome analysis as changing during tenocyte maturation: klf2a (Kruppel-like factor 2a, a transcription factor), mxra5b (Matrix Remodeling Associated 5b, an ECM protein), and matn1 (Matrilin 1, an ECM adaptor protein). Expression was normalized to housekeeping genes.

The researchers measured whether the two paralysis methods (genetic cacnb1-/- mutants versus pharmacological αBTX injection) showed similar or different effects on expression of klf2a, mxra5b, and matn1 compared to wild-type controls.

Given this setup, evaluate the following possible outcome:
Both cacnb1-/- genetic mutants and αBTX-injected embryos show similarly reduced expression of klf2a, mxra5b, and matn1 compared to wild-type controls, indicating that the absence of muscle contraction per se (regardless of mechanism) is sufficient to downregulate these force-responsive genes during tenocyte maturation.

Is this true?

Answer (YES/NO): NO